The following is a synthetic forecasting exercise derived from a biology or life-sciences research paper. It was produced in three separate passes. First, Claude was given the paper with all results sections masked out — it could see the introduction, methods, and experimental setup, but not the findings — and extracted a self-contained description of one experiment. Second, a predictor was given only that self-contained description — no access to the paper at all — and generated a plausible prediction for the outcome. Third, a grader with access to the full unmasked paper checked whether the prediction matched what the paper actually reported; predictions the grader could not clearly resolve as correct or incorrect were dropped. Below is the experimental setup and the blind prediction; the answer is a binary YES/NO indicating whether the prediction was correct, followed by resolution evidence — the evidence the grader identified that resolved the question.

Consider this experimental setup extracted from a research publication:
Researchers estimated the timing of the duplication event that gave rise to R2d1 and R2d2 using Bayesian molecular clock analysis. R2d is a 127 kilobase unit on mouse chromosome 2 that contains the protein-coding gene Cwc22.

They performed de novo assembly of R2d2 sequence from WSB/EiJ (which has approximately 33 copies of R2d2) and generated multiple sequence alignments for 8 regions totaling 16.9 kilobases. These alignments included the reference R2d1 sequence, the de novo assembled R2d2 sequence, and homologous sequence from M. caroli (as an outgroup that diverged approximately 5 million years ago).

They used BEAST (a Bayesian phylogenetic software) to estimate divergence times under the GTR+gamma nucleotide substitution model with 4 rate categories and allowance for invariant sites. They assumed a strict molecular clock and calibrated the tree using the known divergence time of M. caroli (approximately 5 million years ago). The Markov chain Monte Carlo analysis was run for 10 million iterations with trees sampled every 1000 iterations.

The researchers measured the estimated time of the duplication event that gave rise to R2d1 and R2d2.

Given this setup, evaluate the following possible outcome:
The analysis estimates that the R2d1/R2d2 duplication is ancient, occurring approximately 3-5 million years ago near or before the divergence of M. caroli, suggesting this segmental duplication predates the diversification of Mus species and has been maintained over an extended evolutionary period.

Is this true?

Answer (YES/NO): NO